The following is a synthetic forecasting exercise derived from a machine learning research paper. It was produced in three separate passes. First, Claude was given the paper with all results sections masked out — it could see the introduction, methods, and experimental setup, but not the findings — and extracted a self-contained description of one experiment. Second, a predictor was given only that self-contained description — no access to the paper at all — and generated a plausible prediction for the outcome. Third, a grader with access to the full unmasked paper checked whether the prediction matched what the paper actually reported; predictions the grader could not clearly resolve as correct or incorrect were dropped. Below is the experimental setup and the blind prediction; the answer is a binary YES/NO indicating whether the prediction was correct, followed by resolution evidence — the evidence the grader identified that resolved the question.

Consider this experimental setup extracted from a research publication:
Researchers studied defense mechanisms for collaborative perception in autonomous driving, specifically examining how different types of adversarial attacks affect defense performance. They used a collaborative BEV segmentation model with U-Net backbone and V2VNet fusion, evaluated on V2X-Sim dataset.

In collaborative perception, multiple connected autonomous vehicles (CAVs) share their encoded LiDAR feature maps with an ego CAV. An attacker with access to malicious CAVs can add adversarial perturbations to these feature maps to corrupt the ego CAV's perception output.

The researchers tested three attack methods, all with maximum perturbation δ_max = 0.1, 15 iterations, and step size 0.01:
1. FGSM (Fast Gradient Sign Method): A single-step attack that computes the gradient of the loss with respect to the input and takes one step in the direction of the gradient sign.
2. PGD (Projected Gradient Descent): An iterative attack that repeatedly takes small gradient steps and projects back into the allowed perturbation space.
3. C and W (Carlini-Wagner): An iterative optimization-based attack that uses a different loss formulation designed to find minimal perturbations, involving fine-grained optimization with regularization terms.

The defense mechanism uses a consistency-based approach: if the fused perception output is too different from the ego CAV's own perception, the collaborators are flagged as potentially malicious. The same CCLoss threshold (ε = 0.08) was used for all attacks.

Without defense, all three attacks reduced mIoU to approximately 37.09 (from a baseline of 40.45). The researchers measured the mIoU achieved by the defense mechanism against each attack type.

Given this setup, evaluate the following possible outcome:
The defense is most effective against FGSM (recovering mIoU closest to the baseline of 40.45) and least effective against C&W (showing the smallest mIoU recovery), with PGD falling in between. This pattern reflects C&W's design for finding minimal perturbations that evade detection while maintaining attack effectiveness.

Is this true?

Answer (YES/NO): NO